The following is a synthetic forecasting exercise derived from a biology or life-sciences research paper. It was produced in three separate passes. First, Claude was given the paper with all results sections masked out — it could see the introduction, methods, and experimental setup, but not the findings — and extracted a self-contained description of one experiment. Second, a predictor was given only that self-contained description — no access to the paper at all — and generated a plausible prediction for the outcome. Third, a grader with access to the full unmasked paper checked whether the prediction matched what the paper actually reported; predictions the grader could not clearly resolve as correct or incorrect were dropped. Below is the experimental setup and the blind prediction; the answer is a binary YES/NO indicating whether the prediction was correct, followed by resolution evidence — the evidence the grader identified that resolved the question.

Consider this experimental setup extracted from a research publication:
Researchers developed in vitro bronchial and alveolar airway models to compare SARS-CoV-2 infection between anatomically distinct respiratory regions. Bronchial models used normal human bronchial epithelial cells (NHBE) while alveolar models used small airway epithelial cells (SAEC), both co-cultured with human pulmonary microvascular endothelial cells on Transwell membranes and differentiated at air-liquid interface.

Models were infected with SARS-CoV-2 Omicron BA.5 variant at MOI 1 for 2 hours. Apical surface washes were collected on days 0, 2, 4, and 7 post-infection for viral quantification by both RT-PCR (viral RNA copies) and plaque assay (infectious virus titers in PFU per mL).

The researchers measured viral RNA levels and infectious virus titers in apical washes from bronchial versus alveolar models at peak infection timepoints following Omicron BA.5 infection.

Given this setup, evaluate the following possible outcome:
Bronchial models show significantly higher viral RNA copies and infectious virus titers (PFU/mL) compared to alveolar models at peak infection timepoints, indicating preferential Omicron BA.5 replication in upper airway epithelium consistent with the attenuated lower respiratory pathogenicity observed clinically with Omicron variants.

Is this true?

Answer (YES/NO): NO